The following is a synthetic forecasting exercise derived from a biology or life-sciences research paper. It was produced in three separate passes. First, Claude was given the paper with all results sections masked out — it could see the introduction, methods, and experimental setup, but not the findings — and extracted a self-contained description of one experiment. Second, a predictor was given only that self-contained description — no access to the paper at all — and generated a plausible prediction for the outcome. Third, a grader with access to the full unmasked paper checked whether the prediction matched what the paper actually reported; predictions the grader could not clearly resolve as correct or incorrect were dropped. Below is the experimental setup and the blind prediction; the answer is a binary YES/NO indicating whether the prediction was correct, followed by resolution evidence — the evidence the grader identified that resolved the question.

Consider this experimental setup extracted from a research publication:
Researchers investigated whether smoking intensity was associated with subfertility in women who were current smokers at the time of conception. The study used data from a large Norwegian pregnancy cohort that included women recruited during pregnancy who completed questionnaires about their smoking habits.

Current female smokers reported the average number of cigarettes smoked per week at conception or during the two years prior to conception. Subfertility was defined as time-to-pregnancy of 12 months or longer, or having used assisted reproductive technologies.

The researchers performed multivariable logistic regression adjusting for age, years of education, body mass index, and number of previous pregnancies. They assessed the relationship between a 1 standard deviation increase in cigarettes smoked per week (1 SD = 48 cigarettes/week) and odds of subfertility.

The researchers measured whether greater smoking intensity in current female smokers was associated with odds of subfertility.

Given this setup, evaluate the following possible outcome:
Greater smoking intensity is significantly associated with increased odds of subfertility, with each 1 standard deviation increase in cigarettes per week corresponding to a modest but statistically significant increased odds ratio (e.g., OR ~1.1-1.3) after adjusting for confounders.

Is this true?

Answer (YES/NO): YES